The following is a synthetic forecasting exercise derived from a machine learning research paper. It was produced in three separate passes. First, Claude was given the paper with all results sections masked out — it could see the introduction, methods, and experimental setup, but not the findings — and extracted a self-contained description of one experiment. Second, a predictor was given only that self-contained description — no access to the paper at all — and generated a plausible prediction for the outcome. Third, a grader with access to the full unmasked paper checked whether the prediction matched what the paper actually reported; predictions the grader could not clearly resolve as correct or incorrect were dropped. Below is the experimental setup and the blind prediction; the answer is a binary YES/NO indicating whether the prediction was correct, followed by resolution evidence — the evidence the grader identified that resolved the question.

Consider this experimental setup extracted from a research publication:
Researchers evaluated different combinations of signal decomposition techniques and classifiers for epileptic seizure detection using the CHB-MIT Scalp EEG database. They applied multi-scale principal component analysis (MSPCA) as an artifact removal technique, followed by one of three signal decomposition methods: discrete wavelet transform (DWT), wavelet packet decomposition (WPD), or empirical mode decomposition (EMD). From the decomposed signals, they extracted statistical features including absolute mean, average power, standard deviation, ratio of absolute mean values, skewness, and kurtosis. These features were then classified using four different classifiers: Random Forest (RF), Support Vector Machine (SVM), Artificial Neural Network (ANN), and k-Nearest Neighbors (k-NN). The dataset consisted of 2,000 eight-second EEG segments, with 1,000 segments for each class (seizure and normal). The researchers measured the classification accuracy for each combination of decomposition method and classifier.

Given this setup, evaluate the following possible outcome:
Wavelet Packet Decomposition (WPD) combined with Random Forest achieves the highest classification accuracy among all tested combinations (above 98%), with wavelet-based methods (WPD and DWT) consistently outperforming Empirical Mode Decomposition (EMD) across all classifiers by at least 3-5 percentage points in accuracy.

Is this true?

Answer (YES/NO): NO